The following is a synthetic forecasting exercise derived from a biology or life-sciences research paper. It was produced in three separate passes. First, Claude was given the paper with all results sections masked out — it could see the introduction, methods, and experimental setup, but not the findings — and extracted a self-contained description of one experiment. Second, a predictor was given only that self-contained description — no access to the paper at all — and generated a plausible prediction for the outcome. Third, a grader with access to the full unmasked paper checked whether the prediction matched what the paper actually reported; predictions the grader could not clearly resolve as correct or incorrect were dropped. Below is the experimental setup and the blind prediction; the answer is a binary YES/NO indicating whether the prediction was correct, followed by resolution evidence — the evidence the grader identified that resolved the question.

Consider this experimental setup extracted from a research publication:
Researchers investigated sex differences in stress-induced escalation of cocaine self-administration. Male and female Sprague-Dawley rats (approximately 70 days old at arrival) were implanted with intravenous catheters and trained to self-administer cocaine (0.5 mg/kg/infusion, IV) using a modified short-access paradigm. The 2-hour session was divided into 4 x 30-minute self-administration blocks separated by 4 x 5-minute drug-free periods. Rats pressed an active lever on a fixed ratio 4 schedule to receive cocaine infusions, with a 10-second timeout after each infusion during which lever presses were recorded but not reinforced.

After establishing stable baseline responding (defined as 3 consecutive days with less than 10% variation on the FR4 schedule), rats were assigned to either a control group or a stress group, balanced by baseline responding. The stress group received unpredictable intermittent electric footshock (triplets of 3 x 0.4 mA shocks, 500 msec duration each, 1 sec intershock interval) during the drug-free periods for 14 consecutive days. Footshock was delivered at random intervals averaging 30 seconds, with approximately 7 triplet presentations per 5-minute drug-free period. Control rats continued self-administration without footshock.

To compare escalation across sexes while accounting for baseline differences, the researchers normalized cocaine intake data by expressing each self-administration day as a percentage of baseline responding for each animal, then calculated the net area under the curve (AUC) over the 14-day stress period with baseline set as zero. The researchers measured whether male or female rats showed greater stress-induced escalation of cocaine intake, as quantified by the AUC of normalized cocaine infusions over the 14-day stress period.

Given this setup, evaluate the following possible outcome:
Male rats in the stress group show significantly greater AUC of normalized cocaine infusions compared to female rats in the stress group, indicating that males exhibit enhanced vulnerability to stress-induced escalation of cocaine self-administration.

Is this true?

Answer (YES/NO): NO